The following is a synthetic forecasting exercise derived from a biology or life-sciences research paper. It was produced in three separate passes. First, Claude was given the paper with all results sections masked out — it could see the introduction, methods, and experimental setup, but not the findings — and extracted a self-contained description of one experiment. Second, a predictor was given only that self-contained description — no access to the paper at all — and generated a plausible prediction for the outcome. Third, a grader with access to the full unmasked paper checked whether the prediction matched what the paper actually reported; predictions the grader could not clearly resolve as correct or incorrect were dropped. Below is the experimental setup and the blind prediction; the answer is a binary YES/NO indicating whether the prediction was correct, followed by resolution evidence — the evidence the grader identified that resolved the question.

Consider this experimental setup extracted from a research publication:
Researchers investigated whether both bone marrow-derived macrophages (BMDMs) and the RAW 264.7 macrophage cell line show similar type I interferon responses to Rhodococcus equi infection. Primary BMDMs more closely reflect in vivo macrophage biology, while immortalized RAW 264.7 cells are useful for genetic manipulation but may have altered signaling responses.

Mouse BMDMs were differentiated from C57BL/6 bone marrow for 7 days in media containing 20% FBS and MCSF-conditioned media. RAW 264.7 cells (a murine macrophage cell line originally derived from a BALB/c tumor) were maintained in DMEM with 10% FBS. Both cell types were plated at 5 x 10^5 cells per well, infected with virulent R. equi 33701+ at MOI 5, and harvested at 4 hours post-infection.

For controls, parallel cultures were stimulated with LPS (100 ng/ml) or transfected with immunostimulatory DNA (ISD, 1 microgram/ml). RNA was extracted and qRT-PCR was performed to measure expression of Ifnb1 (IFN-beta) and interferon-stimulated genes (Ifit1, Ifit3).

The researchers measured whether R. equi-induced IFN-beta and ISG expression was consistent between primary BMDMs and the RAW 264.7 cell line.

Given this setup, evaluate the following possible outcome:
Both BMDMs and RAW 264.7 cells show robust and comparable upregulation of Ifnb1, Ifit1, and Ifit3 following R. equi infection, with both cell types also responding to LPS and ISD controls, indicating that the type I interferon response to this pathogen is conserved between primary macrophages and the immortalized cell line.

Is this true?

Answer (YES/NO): YES